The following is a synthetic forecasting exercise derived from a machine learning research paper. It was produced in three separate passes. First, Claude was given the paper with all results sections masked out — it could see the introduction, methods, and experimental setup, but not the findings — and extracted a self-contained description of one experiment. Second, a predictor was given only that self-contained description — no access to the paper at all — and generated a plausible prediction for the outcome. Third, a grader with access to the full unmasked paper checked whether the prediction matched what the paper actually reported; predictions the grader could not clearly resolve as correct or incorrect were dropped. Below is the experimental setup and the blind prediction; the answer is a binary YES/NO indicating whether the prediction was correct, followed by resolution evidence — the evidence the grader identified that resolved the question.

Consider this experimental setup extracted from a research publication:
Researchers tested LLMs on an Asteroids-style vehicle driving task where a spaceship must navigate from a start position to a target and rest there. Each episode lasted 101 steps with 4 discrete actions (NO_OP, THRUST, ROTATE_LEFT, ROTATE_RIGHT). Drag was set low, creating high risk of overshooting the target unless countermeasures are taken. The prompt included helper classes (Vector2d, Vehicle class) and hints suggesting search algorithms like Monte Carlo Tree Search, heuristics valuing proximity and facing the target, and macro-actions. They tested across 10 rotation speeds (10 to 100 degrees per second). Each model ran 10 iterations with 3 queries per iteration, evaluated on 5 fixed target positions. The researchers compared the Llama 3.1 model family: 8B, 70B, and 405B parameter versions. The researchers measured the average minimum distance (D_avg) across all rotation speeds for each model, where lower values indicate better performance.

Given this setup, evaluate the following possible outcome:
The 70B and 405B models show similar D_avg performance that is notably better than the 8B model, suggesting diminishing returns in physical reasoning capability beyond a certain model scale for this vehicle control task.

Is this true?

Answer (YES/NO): NO